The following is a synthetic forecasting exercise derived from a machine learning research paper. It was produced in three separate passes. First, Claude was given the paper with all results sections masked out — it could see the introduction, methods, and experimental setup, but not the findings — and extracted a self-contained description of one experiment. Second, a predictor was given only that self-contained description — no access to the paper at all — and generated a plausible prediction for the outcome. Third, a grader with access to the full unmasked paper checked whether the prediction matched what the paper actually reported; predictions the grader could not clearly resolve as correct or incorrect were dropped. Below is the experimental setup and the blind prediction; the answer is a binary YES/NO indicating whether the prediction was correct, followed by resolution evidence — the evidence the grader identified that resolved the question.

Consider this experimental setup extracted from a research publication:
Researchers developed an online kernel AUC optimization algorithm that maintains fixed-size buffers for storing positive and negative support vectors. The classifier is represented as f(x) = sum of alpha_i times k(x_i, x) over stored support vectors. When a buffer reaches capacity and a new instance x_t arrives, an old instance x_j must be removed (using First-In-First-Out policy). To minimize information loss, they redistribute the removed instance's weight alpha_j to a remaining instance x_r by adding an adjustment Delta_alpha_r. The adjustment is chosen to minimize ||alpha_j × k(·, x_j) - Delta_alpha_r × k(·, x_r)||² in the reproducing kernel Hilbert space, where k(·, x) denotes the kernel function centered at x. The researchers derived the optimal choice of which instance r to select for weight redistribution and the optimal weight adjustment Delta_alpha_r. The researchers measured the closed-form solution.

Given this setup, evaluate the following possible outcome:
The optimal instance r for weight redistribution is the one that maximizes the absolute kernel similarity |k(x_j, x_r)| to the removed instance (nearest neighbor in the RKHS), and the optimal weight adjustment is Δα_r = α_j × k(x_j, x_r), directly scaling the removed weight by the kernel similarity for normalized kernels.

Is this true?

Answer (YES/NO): NO